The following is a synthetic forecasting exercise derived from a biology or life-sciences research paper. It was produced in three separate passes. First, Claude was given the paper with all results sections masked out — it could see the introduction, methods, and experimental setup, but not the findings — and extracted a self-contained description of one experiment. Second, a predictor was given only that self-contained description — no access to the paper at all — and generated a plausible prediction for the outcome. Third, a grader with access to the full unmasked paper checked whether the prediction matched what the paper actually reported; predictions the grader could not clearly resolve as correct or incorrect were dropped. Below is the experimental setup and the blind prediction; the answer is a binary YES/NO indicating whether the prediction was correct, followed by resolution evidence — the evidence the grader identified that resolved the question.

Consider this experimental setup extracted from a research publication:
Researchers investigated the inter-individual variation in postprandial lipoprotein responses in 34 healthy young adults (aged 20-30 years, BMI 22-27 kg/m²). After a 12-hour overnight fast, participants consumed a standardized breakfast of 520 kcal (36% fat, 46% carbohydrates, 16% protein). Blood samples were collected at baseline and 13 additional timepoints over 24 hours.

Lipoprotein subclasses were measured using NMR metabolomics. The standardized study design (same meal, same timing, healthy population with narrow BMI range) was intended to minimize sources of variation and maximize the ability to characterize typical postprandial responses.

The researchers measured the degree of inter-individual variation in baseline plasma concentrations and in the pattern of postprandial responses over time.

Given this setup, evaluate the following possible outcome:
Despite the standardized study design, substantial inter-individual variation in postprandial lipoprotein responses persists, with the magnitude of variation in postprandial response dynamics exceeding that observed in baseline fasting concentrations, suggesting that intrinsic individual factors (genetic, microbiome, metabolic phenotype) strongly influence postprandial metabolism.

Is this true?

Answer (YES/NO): NO